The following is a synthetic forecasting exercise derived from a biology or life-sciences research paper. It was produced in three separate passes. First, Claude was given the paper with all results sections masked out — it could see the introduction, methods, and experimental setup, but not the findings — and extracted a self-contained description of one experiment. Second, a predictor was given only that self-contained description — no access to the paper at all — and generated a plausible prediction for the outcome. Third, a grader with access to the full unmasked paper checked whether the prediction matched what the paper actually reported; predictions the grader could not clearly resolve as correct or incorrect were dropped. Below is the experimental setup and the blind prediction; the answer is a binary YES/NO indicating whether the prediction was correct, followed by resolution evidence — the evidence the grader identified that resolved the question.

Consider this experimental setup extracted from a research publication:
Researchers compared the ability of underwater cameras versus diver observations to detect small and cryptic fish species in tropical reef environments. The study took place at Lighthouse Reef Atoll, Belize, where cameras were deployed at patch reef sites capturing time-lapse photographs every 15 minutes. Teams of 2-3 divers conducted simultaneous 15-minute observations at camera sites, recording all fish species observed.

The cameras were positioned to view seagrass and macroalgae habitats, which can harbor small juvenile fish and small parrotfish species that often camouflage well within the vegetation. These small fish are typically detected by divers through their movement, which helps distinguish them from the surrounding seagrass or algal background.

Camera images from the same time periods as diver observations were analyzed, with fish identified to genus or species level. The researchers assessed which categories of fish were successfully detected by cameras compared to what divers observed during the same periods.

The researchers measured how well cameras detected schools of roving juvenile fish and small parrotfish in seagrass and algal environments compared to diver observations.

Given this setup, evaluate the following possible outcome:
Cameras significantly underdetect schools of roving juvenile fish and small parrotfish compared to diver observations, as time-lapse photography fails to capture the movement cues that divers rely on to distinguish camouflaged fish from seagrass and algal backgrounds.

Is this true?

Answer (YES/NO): YES